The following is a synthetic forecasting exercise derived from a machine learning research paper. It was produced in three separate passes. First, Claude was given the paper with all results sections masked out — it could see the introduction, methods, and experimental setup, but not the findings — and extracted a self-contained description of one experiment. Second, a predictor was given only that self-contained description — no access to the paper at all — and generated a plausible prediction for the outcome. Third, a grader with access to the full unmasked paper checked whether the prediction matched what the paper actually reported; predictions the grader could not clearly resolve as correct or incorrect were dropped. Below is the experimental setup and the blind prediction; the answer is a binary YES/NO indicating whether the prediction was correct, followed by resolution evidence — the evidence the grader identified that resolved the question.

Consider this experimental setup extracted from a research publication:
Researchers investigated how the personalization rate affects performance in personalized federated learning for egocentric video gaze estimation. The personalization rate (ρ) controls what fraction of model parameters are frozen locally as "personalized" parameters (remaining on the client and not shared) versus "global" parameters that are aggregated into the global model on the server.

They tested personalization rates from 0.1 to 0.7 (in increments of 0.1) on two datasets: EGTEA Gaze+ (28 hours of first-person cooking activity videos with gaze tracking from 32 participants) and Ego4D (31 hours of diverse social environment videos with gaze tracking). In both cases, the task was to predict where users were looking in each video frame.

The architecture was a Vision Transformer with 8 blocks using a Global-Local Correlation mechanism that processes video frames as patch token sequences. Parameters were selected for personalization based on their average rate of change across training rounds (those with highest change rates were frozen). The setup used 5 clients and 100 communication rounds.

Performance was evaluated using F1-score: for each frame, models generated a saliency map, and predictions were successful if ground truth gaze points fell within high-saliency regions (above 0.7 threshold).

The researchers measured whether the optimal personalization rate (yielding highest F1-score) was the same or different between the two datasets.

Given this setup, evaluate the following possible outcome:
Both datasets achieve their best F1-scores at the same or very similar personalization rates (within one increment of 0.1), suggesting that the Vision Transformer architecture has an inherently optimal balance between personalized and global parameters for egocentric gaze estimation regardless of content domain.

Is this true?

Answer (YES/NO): YES